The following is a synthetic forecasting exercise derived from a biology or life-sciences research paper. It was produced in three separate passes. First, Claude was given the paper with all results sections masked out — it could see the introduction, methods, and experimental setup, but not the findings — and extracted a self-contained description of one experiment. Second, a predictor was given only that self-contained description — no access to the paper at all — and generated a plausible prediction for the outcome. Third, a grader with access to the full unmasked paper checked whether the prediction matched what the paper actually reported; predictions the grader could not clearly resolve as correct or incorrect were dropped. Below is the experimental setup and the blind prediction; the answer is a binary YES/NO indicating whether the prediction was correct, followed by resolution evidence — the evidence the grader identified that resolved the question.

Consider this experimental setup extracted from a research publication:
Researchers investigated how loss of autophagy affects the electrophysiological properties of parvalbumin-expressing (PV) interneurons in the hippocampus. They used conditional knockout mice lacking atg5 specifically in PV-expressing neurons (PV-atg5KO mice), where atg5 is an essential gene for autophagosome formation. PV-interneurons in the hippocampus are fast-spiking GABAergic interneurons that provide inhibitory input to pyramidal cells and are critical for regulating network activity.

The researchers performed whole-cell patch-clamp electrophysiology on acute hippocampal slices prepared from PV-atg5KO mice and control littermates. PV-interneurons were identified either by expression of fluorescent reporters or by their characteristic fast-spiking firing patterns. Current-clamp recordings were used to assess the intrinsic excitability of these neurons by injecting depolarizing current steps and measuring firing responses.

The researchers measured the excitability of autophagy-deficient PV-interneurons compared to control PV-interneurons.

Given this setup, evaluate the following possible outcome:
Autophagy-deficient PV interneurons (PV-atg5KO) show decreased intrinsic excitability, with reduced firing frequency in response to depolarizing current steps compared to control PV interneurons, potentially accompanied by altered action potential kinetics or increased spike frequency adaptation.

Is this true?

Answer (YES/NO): YES